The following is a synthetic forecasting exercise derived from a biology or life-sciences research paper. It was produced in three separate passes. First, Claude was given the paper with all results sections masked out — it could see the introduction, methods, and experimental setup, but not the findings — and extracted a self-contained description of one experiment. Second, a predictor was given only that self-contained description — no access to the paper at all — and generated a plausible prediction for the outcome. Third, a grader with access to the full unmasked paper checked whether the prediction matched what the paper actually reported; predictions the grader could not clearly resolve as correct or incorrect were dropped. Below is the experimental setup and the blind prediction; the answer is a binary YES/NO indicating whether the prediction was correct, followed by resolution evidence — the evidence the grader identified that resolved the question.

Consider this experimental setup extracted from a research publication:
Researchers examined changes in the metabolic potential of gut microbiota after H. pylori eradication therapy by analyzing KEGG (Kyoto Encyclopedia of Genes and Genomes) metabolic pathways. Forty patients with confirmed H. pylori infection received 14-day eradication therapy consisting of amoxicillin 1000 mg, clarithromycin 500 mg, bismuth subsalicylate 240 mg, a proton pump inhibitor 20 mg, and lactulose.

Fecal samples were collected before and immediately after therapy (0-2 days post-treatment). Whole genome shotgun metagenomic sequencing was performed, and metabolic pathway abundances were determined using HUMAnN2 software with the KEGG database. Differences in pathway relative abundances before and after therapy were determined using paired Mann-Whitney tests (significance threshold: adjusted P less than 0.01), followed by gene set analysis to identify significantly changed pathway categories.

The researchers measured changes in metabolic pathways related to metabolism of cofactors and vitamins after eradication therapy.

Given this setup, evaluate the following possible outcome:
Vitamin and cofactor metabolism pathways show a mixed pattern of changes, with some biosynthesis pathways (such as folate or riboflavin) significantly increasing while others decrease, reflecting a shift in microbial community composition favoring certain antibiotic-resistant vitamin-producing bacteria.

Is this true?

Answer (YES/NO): NO